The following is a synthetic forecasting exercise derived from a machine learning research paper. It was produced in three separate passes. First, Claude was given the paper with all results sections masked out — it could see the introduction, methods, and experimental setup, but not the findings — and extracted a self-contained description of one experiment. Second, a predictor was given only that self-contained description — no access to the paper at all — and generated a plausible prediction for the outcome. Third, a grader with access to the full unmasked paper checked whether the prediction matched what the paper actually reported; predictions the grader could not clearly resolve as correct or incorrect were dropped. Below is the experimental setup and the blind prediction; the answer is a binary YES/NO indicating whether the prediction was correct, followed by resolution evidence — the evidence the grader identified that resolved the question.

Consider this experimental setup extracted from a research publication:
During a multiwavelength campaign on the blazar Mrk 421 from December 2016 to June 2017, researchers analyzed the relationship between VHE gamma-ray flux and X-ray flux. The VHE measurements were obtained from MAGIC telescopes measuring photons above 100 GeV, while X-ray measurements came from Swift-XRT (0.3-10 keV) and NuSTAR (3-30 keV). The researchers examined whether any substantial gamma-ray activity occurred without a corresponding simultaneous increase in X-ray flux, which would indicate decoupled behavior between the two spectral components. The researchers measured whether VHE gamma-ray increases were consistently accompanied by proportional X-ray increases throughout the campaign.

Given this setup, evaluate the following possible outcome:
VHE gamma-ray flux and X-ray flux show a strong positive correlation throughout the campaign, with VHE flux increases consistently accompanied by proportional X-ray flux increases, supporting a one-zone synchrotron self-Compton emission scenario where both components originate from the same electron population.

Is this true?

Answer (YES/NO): NO